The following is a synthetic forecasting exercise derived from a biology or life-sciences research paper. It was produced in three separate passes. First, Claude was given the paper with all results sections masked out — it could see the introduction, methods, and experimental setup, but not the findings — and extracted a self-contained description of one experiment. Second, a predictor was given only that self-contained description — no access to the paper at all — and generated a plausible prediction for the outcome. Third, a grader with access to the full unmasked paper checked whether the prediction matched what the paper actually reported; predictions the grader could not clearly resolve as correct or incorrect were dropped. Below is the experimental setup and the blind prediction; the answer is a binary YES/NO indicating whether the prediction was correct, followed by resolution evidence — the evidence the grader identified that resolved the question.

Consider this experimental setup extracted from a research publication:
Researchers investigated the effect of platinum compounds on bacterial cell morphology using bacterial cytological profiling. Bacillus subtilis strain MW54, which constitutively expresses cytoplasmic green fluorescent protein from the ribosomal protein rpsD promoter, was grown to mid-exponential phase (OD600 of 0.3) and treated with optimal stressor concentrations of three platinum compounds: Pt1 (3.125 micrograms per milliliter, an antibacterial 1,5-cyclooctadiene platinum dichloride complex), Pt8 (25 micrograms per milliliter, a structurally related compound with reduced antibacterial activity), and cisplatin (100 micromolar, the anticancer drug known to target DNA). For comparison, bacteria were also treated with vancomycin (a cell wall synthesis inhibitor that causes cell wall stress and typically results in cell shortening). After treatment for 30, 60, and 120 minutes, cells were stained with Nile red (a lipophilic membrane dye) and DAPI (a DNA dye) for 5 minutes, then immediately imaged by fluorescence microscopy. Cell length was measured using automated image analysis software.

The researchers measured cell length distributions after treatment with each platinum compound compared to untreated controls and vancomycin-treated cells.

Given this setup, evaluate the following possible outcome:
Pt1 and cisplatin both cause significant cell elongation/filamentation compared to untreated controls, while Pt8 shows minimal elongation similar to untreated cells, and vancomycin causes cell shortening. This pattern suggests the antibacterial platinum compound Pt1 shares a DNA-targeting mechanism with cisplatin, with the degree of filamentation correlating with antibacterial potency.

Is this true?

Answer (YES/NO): NO